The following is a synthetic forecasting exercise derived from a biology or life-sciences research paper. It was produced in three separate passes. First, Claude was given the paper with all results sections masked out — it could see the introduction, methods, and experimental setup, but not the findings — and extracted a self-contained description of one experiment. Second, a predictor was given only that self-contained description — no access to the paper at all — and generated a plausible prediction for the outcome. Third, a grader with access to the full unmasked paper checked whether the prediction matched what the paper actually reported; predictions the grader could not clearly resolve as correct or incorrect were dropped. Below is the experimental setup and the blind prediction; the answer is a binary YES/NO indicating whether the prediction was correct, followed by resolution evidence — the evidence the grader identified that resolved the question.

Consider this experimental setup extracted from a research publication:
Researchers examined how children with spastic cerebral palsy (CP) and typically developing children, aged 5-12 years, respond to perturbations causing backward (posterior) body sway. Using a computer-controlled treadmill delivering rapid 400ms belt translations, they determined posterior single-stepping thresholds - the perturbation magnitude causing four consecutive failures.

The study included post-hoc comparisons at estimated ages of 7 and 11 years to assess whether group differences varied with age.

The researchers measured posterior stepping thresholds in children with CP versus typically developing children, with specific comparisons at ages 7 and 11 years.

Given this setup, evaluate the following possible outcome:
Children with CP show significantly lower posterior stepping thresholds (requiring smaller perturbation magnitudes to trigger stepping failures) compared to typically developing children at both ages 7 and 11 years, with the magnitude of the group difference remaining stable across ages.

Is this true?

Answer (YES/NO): NO